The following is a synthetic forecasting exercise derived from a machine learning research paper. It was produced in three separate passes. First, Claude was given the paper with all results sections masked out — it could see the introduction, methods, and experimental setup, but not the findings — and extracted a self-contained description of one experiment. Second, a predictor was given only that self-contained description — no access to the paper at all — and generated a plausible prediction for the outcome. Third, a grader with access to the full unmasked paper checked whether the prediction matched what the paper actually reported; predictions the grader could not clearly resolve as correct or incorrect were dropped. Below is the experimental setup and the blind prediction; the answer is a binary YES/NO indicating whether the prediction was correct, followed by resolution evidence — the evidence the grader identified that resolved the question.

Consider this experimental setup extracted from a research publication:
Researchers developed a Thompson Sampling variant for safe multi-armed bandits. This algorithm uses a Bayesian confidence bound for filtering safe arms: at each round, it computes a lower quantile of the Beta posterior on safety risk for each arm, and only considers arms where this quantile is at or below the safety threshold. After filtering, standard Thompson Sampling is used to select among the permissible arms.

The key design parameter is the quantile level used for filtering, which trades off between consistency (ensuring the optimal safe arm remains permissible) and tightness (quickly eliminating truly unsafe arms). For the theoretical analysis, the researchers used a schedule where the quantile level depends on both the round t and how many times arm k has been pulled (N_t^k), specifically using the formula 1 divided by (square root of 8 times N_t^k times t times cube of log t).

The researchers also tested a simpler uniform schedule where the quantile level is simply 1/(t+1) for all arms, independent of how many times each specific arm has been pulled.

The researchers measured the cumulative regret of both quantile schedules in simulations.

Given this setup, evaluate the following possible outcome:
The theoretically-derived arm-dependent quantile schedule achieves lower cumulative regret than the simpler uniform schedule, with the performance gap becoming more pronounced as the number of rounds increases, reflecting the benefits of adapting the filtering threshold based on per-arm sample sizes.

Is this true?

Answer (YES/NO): NO